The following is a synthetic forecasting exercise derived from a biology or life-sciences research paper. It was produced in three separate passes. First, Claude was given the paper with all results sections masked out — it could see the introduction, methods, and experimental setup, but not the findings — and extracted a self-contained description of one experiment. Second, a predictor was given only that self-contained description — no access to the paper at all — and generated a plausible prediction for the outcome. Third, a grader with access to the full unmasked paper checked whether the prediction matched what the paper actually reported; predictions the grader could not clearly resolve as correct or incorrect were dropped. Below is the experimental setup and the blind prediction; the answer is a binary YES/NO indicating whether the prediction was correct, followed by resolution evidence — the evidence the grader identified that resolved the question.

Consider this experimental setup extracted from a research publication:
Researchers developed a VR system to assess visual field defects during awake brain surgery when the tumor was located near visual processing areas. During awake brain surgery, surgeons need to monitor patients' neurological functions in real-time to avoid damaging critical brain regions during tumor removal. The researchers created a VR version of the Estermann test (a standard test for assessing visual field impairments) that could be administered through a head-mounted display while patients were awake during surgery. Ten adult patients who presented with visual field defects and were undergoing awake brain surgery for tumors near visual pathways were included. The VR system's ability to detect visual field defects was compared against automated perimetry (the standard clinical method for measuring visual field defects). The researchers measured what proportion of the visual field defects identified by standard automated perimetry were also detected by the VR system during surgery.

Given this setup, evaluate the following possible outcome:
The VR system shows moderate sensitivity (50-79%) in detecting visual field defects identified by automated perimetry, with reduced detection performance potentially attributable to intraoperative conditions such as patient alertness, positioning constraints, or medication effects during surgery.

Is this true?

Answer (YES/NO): NO